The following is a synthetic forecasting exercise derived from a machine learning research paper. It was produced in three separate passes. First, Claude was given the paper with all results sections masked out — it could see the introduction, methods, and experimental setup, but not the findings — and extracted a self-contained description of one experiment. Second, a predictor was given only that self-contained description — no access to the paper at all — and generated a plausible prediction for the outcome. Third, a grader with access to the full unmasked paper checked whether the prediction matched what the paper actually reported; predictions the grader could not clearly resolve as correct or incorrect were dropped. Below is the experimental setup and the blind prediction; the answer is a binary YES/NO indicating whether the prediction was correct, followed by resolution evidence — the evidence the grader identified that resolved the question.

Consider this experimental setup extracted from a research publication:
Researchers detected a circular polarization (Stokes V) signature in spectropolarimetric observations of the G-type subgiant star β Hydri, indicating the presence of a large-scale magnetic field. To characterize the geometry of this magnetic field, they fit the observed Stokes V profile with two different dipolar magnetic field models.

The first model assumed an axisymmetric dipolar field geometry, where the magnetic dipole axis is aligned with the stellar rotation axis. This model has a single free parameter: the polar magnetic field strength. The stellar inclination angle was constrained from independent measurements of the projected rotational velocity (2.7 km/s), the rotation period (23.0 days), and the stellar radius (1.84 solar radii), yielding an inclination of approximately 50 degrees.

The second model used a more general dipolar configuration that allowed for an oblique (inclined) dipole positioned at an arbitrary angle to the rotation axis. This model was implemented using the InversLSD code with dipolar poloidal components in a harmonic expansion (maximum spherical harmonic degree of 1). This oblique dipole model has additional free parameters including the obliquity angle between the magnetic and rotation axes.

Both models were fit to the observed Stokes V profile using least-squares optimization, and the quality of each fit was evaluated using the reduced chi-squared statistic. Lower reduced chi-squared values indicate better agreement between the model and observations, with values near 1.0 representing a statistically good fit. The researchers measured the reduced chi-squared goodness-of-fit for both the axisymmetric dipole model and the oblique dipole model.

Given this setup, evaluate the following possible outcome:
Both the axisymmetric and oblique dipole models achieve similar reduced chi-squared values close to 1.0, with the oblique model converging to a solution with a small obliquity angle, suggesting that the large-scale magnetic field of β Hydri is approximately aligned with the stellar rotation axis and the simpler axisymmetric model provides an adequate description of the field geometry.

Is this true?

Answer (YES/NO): NO